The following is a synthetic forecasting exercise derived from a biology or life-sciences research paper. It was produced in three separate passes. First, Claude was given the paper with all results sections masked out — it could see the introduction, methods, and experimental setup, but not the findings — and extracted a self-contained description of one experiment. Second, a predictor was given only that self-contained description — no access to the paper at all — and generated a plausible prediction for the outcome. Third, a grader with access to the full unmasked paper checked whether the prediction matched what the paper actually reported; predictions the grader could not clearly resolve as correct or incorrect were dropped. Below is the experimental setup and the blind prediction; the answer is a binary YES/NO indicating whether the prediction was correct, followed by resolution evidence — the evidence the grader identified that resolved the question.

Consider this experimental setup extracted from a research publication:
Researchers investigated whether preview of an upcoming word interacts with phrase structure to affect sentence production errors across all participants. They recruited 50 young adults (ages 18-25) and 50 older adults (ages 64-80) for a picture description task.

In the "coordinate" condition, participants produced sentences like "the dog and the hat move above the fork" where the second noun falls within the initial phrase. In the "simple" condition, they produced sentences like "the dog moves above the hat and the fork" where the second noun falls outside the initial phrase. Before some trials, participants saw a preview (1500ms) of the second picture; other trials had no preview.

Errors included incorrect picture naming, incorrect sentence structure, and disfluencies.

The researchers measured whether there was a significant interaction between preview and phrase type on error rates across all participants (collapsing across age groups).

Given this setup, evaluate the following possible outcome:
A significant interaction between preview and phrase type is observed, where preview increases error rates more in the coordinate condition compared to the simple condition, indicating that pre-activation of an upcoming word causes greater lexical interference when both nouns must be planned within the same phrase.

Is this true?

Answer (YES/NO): NO